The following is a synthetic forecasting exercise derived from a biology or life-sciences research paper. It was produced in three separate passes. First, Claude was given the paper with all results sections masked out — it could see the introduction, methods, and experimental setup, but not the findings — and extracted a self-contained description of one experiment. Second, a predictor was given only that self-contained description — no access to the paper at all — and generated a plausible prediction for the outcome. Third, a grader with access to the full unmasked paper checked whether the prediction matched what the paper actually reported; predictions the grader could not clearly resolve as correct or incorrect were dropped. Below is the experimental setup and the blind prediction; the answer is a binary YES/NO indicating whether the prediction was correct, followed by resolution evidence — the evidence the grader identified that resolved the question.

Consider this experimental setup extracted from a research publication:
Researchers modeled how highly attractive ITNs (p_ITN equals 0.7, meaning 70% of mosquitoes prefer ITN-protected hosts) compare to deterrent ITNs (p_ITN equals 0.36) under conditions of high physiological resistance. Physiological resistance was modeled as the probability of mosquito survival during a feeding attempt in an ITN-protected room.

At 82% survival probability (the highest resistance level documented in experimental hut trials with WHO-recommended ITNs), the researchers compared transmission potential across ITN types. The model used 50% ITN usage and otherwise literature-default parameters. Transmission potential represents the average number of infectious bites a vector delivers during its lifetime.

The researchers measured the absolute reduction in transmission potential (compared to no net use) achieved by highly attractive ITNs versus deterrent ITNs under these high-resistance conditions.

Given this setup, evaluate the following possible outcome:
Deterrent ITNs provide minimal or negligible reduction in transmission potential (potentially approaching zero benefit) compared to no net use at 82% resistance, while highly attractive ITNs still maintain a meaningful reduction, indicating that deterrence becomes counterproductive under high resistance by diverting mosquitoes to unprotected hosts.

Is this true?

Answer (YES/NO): NO